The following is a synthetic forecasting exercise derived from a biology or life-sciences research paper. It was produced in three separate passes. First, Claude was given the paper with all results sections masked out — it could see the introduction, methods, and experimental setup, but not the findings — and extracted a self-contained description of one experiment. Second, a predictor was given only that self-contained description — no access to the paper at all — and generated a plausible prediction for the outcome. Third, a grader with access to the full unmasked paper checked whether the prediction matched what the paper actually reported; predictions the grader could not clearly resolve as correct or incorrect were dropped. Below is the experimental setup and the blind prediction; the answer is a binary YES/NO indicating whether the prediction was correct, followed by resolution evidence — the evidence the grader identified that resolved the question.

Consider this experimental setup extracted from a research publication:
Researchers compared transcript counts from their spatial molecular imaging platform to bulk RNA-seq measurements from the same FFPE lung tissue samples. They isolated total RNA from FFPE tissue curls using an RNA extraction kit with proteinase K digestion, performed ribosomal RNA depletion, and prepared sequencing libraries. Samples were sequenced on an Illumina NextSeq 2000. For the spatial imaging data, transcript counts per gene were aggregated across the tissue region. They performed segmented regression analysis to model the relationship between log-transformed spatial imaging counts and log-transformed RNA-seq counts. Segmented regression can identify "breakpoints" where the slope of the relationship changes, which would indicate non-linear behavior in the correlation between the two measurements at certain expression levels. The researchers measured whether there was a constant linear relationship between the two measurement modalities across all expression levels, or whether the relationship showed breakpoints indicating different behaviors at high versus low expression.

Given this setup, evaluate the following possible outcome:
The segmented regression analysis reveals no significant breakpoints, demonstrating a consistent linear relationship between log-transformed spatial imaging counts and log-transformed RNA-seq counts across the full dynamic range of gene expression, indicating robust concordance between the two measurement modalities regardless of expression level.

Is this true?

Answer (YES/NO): NO